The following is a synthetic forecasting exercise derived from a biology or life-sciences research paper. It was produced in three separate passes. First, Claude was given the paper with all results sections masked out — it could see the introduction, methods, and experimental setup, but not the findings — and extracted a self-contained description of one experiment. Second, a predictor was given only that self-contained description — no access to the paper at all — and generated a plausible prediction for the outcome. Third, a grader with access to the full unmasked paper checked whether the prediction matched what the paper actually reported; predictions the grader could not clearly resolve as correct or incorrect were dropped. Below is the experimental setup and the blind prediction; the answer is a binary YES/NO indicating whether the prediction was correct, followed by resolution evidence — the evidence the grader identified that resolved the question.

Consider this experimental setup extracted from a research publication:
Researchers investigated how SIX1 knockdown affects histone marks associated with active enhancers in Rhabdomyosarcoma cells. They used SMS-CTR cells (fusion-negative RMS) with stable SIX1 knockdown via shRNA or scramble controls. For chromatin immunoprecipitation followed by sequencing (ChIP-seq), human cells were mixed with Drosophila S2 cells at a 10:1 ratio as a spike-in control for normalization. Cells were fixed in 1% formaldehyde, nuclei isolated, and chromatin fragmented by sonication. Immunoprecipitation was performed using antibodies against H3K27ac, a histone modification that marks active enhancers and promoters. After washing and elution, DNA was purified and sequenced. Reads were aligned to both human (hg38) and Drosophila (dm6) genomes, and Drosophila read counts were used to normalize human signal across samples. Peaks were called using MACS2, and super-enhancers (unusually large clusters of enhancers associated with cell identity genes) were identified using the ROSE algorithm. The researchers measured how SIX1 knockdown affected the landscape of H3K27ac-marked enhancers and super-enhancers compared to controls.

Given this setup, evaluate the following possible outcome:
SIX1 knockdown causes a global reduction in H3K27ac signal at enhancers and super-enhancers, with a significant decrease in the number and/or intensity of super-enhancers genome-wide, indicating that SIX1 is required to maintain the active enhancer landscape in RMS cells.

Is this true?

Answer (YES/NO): NO